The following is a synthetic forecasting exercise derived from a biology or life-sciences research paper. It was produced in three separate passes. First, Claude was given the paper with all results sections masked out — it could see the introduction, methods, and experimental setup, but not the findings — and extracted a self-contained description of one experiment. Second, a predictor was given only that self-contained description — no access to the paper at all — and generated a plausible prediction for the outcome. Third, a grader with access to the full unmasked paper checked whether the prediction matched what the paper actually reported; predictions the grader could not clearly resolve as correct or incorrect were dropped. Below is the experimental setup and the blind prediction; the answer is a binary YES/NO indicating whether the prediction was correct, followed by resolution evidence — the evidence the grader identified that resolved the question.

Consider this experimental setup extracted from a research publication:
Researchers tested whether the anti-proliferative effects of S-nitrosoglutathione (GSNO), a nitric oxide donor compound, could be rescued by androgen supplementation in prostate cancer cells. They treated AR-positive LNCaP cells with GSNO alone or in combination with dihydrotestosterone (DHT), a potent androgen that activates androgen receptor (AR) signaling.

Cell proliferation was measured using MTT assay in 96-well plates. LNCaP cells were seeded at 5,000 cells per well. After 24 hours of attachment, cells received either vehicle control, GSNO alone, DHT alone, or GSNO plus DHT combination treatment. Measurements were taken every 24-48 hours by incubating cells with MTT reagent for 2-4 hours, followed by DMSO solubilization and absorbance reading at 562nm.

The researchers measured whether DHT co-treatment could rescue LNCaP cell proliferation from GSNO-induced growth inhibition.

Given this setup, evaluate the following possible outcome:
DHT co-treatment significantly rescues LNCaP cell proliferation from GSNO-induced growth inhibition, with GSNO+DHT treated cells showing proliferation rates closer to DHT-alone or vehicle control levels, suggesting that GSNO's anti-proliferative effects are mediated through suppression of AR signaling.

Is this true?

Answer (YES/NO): NO